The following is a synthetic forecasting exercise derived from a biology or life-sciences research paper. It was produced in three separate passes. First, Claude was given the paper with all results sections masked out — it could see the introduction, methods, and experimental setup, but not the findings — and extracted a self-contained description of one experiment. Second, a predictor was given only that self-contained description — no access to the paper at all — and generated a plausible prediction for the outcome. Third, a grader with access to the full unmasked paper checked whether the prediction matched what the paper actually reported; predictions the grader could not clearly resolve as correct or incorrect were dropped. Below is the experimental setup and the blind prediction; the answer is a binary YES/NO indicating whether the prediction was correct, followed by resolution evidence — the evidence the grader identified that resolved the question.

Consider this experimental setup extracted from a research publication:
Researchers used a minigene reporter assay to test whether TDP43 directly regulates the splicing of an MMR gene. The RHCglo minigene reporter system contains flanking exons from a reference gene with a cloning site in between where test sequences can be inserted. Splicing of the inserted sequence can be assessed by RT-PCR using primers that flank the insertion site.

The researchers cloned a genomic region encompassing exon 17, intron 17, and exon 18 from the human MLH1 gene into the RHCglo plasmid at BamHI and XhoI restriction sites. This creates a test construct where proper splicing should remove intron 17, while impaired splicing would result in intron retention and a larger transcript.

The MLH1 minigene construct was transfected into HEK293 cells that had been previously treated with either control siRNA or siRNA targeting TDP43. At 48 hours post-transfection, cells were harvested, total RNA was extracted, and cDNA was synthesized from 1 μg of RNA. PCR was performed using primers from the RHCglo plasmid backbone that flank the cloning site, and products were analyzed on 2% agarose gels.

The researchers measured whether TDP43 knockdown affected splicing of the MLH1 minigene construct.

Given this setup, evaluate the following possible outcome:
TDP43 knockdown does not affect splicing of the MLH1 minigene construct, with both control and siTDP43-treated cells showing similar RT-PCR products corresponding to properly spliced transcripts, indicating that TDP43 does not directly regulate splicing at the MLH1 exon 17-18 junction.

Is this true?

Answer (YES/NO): NO